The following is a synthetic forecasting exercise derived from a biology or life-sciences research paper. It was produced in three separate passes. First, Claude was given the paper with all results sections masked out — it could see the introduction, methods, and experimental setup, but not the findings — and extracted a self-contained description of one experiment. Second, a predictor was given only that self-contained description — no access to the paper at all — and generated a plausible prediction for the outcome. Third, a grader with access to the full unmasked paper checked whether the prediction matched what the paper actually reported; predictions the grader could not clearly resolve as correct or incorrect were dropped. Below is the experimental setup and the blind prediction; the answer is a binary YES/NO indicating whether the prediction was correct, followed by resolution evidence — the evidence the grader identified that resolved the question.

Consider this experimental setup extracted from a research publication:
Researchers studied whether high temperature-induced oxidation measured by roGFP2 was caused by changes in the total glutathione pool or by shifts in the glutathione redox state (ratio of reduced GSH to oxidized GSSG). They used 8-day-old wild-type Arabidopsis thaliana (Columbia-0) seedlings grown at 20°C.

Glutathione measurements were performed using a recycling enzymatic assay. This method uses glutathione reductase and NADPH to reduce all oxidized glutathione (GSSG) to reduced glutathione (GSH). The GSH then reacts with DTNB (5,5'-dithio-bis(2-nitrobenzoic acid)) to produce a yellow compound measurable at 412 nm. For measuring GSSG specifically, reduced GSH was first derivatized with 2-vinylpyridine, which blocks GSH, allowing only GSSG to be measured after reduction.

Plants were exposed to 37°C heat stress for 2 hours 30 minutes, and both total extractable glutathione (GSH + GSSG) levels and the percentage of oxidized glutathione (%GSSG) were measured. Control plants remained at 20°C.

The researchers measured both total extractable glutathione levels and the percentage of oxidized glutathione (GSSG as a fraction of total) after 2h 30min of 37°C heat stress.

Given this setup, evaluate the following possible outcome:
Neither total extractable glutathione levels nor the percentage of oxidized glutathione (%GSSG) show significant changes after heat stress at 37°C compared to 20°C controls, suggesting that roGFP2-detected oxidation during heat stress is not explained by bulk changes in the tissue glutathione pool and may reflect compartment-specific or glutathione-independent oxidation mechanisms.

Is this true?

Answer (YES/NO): NO